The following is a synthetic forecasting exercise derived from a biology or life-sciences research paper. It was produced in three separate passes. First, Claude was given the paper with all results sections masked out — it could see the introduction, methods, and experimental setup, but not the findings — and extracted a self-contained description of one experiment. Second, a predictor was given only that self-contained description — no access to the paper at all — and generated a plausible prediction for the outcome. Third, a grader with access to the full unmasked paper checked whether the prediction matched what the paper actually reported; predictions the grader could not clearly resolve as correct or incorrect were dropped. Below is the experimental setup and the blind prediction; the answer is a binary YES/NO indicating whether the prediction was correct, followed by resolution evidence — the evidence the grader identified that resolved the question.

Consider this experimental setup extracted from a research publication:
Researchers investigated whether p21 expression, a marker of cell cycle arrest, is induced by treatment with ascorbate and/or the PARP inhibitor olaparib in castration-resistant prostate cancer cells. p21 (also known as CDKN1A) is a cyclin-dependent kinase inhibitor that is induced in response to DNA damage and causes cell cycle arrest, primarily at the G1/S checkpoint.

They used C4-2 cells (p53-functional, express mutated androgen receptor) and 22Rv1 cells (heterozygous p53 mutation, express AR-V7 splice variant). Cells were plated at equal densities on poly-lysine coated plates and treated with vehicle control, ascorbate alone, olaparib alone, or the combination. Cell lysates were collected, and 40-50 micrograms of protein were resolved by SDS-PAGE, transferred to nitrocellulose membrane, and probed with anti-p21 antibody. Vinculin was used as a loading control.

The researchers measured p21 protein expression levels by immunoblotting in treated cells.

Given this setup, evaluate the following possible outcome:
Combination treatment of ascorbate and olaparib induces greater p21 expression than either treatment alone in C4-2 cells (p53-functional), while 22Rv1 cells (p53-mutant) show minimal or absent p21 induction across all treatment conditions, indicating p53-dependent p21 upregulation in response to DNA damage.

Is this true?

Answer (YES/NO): NO